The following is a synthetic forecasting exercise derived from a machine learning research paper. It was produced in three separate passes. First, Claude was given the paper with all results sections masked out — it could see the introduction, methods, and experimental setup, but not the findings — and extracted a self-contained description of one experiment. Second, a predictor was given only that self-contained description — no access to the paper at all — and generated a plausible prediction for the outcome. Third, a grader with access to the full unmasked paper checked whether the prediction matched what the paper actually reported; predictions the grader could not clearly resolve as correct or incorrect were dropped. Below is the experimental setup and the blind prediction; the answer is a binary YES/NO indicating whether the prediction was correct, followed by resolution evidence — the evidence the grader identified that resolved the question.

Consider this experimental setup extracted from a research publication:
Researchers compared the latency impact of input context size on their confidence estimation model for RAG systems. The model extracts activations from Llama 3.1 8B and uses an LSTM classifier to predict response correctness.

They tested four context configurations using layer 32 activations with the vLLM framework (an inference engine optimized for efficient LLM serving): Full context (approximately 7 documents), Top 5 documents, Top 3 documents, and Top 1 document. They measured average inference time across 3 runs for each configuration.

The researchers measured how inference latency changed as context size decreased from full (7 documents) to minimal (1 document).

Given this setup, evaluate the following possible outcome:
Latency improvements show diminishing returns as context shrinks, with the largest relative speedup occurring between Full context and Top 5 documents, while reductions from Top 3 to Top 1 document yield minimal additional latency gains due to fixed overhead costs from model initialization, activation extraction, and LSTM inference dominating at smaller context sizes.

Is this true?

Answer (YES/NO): NO